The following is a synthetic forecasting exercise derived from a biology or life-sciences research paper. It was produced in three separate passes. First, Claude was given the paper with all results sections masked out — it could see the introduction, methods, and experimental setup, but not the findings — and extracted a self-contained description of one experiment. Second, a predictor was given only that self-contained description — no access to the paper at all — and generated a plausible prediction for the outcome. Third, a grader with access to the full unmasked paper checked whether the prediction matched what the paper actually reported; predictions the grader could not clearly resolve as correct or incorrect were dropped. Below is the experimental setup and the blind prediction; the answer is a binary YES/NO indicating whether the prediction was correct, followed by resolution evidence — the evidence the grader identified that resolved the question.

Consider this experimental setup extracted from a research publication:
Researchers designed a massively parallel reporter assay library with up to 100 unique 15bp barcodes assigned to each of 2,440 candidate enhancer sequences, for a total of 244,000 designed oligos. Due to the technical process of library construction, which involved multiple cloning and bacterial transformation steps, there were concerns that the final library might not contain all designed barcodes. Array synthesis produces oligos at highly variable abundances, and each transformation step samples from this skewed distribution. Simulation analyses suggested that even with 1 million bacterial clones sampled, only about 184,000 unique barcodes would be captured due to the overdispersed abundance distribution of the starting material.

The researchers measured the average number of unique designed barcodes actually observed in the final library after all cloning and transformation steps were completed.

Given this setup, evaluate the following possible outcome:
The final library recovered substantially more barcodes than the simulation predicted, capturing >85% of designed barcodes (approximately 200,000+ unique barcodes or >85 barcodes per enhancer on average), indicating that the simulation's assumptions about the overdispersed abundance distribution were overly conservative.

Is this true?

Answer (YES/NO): NO